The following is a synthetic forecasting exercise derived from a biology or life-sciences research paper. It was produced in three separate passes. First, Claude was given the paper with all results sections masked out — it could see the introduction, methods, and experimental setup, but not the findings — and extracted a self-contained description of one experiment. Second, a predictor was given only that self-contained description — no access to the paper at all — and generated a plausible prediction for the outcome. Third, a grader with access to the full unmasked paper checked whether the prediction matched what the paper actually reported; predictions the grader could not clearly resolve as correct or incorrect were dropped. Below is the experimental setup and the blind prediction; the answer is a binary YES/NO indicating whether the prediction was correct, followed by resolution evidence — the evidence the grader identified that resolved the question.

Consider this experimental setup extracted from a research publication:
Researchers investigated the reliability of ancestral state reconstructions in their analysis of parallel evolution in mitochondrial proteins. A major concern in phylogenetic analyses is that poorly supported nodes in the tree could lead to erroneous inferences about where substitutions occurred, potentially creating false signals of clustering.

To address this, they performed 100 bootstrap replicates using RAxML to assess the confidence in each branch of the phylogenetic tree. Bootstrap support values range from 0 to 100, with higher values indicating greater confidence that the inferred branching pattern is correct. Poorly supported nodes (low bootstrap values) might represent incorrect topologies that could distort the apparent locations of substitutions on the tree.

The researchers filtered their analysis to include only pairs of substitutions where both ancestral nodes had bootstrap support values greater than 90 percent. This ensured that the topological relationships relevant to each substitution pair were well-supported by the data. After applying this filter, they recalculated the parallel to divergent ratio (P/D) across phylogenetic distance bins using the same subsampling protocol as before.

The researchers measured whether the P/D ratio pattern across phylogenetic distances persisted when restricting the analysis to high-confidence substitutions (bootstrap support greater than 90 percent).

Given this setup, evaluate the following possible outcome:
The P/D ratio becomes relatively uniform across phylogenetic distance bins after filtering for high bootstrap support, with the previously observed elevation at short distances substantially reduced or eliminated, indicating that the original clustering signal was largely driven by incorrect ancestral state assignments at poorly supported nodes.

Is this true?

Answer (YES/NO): NO